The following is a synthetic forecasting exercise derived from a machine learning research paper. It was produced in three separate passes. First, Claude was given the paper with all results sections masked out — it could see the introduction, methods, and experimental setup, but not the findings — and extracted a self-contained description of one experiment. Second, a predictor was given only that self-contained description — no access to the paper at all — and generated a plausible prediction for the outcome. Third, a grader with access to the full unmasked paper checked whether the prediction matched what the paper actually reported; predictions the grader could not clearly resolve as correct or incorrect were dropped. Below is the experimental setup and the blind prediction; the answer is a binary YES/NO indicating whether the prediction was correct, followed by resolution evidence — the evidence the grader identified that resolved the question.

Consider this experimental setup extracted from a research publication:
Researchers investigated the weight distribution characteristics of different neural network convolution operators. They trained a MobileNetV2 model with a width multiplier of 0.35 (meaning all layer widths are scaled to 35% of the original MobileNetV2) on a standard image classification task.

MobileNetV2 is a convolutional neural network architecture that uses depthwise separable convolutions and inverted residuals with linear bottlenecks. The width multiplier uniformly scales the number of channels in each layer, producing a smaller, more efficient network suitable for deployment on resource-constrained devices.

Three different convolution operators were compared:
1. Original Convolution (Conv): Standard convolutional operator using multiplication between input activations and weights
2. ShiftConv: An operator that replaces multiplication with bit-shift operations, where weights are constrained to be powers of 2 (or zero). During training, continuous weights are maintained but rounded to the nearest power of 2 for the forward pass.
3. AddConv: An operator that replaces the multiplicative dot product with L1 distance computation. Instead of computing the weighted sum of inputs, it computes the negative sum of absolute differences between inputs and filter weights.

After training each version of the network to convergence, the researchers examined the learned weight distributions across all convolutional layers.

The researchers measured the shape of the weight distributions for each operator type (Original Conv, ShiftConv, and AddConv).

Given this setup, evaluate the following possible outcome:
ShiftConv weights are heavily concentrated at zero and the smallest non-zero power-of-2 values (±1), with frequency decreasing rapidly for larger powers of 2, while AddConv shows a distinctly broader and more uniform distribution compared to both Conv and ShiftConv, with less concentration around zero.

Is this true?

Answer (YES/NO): NO